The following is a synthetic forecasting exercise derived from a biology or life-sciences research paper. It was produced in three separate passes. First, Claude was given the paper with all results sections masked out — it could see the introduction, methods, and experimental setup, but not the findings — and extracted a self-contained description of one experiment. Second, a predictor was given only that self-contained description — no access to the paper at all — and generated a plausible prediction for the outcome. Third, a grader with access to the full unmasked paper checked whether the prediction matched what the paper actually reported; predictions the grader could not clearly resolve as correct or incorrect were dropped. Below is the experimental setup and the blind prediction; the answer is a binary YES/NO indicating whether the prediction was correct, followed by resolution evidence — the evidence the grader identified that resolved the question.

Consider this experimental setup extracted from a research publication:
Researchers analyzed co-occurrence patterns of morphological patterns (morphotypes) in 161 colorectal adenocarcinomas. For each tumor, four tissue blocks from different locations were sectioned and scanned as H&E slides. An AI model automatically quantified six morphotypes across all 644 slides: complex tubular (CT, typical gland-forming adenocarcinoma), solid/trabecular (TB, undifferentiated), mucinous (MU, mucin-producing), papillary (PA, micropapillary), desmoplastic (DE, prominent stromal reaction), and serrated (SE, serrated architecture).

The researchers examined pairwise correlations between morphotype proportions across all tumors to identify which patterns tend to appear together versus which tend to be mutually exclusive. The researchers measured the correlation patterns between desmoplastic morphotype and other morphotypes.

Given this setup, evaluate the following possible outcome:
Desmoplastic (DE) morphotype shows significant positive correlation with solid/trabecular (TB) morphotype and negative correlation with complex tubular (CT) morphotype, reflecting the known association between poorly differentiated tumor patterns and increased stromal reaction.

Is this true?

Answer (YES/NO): NO